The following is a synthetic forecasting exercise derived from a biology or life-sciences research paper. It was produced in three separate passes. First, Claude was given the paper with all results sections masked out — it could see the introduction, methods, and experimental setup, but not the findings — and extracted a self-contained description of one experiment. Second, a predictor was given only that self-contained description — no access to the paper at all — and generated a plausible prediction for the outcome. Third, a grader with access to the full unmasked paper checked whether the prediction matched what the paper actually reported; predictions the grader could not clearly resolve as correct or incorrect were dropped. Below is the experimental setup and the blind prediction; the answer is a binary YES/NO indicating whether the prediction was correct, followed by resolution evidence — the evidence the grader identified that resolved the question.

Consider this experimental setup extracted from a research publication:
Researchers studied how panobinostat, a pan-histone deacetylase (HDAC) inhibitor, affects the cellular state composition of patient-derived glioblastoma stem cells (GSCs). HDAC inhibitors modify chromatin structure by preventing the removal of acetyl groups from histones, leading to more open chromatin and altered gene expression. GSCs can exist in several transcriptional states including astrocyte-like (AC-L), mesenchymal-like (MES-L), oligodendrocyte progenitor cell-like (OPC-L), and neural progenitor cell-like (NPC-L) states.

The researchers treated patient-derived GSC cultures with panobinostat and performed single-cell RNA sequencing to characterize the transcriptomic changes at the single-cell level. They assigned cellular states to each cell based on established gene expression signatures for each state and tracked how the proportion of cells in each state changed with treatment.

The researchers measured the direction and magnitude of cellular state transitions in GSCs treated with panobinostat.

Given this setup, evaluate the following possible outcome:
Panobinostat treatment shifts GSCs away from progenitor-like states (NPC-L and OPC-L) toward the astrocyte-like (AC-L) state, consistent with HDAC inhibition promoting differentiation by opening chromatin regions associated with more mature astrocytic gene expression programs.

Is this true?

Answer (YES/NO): NO